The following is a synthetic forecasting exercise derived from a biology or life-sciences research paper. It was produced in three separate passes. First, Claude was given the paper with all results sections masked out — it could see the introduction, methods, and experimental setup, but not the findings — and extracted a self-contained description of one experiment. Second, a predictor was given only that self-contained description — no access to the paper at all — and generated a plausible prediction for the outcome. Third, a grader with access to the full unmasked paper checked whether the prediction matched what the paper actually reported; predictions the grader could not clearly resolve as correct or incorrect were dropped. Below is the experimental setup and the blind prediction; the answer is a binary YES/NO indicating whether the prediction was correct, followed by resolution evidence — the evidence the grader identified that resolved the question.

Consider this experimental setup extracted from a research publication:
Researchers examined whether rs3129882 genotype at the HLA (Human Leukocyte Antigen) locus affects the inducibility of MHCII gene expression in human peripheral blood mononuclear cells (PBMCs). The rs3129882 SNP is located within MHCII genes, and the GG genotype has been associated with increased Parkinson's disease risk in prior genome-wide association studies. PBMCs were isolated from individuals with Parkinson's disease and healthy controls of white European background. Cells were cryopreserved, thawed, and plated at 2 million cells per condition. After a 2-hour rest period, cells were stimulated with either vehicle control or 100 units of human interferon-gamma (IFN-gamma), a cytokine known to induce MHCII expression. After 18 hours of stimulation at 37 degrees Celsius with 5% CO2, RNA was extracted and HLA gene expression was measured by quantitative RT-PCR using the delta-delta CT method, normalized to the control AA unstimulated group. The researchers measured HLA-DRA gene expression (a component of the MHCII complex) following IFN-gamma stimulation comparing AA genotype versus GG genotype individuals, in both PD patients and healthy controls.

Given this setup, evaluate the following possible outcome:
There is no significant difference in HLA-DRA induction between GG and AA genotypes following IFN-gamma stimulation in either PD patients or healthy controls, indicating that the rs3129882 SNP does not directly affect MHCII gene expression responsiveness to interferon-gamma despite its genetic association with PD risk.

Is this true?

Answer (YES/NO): NO